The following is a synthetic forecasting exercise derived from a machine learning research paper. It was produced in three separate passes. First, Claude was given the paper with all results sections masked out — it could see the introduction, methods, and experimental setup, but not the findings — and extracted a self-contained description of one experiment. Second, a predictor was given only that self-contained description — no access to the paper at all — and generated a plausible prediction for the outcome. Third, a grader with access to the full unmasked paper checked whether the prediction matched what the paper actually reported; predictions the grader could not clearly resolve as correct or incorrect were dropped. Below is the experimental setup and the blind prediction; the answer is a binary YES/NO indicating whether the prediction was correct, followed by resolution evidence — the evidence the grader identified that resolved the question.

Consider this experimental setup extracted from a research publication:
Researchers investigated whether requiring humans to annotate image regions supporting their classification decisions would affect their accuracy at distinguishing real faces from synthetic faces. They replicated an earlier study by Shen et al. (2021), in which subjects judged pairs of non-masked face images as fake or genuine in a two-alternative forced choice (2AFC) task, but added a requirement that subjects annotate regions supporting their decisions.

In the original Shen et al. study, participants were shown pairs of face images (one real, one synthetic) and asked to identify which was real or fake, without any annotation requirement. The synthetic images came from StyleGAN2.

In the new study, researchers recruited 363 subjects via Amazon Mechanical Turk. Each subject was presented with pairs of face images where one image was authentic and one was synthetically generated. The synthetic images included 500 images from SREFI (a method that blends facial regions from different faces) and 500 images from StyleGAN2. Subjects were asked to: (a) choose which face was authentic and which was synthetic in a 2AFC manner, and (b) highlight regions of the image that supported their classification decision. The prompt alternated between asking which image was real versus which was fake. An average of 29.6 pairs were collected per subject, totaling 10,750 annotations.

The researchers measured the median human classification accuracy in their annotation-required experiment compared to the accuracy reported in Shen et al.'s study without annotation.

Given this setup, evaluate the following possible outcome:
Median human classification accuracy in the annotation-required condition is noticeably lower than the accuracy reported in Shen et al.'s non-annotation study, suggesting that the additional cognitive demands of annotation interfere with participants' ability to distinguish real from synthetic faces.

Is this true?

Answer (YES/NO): NO